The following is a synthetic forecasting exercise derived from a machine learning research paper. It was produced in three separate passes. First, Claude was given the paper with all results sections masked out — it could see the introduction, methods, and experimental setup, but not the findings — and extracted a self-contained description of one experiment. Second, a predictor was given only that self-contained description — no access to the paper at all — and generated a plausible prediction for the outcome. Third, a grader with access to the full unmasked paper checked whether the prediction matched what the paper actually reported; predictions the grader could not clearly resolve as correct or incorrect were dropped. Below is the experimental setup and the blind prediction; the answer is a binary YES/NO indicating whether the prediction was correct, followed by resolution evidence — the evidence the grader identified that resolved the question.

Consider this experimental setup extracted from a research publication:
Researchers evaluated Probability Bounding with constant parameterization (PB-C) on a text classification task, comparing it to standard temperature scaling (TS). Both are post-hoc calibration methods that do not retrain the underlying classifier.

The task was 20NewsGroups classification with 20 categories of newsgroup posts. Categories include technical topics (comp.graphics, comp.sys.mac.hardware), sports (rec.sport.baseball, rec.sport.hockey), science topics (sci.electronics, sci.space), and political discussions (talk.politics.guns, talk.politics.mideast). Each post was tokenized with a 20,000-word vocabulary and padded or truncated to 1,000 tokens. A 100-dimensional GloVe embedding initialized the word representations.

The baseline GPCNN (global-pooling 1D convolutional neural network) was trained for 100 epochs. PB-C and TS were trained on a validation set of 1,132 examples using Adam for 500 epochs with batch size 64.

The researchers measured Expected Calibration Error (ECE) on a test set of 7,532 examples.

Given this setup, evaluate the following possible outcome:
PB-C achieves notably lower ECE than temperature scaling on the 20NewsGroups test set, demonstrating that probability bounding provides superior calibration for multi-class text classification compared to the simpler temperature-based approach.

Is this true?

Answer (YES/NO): NO